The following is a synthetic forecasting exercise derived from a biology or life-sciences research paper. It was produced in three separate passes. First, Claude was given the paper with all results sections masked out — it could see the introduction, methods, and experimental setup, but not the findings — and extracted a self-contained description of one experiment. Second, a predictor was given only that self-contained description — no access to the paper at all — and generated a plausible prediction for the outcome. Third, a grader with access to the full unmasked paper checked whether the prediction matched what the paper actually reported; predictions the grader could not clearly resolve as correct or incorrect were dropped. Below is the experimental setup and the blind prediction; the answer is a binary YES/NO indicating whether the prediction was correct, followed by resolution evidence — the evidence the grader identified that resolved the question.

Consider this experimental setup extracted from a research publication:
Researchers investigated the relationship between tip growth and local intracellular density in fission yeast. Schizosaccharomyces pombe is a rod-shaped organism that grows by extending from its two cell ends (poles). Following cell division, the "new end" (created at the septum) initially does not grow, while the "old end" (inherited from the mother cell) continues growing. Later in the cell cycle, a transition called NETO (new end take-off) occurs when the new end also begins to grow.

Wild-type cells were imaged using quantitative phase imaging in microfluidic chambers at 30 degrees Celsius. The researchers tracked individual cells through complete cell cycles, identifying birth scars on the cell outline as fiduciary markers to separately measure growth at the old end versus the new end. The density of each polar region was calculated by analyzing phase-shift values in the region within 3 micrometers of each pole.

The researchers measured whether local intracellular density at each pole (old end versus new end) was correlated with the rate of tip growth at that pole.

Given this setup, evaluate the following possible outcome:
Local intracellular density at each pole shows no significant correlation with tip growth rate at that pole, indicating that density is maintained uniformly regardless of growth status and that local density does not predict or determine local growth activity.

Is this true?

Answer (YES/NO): NO